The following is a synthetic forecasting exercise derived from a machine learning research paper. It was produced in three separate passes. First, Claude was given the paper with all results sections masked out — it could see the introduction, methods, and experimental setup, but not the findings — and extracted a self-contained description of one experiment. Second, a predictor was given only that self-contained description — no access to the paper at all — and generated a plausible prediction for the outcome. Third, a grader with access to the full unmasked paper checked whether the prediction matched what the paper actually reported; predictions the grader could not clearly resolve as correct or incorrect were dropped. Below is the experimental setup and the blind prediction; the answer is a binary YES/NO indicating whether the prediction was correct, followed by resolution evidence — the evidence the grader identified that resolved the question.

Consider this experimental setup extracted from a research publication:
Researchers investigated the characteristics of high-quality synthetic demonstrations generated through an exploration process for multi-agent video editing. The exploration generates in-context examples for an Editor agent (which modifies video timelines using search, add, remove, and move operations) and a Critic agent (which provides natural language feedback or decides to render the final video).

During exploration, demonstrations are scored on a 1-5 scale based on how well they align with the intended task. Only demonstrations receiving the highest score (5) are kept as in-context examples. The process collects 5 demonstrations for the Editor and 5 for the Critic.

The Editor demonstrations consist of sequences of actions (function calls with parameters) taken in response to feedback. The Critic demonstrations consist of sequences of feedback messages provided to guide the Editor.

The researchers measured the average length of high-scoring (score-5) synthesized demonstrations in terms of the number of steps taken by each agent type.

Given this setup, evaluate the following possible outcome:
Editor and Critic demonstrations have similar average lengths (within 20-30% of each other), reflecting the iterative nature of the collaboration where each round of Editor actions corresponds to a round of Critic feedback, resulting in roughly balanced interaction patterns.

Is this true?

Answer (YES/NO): NO